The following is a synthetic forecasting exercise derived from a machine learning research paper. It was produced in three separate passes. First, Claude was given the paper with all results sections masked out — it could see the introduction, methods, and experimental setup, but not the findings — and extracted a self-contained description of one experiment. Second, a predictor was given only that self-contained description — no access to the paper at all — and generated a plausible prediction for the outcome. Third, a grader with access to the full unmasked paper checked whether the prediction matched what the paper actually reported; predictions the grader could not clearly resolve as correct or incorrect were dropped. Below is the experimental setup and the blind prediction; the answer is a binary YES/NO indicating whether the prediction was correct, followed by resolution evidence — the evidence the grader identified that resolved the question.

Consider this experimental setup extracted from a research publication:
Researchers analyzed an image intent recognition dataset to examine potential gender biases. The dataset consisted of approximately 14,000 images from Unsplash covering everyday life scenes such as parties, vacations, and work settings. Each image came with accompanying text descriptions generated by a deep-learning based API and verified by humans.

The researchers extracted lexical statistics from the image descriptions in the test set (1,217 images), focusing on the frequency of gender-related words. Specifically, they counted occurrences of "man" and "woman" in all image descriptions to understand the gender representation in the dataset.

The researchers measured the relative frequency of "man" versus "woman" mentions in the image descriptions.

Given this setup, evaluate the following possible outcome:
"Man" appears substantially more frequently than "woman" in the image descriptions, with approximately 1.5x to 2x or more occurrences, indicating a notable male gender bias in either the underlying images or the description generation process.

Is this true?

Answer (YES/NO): NO